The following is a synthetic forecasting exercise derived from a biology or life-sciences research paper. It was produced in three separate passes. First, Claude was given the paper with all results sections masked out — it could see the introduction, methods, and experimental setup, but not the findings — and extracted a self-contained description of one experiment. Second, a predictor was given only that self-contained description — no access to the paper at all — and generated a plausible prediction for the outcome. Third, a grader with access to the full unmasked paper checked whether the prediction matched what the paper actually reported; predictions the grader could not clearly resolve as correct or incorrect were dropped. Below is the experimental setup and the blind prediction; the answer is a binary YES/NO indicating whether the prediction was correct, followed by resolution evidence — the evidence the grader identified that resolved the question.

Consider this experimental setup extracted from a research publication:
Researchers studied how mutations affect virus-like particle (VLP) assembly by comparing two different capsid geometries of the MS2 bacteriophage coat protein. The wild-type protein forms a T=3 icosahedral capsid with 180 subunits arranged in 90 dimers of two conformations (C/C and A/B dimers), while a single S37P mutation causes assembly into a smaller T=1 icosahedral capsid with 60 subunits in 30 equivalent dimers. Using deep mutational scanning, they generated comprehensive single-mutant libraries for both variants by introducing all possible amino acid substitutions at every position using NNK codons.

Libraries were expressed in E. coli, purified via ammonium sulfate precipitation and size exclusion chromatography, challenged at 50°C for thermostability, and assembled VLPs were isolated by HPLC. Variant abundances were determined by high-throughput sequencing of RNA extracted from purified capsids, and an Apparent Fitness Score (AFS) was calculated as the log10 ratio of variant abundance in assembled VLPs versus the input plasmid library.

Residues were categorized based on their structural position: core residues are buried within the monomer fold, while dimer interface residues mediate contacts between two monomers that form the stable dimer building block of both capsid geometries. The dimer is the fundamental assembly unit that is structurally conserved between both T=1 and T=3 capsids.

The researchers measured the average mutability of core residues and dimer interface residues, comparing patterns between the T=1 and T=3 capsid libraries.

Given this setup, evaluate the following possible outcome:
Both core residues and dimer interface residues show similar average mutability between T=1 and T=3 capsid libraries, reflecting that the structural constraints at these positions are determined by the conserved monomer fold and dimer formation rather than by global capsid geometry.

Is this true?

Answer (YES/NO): NO